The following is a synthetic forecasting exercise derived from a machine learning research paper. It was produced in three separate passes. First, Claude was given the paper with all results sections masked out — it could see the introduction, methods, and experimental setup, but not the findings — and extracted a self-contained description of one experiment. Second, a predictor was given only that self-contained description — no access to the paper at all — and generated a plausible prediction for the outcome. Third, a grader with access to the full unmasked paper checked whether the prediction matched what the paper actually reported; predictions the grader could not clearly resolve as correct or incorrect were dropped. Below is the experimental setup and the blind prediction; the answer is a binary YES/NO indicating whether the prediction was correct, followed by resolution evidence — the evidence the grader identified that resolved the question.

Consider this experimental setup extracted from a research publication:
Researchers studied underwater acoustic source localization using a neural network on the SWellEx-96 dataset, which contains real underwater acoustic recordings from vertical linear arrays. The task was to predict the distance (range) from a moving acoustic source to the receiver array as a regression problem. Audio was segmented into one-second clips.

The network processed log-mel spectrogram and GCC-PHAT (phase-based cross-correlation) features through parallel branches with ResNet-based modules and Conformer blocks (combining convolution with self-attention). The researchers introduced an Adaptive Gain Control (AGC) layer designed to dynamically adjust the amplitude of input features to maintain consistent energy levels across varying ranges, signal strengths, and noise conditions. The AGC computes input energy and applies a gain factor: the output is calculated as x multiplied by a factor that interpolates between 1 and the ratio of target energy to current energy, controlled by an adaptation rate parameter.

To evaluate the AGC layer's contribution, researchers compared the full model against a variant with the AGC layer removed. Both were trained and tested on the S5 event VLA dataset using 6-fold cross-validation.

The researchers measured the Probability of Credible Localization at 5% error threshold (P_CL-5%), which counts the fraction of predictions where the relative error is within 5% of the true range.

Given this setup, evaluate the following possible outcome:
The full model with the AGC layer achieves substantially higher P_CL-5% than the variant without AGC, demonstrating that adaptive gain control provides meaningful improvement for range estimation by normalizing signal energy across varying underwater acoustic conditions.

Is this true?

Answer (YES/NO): NO